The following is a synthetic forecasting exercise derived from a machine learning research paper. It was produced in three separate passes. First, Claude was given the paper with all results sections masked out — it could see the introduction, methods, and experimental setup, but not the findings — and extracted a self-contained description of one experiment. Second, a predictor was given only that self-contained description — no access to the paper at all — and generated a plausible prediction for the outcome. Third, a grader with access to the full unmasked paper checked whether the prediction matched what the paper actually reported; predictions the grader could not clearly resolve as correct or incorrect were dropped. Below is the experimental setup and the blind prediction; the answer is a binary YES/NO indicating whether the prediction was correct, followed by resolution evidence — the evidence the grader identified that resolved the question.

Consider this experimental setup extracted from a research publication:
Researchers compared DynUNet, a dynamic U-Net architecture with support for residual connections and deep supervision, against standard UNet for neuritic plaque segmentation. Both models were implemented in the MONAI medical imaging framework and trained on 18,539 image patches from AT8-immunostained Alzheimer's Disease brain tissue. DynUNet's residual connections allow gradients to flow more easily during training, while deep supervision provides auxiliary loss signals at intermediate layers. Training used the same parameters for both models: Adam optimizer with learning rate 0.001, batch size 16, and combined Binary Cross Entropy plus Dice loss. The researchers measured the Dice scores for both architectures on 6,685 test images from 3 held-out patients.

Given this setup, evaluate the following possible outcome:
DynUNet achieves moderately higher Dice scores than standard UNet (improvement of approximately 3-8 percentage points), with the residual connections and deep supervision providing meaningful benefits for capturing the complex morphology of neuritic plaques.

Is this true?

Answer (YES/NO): NO